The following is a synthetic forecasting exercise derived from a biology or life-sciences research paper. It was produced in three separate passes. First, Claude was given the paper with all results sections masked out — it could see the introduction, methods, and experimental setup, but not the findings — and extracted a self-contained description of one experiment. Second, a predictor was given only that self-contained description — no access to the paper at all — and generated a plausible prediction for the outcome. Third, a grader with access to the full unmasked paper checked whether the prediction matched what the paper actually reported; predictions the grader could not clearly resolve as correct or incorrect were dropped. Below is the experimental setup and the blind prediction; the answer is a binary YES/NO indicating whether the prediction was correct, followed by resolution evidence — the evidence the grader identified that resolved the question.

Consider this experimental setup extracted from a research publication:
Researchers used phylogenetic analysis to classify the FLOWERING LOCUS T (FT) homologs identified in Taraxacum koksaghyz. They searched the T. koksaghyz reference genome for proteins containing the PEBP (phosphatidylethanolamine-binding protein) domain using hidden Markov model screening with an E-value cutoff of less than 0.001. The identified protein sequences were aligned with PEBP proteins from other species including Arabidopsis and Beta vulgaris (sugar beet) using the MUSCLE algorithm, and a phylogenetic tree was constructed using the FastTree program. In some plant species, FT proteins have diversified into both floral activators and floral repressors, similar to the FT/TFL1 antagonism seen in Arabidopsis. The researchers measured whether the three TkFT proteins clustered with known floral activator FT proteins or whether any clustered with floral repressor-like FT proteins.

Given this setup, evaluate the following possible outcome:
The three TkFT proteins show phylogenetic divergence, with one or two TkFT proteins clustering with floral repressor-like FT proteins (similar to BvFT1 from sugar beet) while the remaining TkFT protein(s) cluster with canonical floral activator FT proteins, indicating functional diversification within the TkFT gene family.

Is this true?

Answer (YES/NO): NO